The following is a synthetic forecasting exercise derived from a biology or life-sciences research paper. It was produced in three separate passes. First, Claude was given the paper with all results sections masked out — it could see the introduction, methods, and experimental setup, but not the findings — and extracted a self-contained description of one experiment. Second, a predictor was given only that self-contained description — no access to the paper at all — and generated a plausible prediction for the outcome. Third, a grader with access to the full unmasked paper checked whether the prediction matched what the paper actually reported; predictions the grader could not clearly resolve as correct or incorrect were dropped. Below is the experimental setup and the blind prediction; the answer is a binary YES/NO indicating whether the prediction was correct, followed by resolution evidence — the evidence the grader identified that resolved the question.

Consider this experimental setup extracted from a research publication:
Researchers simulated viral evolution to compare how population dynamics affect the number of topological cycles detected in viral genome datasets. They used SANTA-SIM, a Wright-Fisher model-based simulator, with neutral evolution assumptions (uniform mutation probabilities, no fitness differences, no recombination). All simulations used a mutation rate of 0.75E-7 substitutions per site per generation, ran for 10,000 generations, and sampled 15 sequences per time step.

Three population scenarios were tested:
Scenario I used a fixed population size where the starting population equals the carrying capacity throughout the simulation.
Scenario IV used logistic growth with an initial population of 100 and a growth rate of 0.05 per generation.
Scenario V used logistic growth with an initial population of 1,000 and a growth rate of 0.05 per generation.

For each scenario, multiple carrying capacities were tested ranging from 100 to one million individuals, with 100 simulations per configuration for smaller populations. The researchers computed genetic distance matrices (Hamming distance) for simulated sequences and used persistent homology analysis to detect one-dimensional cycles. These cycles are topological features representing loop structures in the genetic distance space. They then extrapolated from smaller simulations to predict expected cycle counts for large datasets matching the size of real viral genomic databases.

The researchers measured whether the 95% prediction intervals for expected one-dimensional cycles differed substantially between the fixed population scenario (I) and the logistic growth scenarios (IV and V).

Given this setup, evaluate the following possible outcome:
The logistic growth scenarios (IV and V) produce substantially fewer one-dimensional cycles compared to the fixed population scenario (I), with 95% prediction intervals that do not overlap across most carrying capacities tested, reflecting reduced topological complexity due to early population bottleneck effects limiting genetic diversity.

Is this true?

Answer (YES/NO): NO